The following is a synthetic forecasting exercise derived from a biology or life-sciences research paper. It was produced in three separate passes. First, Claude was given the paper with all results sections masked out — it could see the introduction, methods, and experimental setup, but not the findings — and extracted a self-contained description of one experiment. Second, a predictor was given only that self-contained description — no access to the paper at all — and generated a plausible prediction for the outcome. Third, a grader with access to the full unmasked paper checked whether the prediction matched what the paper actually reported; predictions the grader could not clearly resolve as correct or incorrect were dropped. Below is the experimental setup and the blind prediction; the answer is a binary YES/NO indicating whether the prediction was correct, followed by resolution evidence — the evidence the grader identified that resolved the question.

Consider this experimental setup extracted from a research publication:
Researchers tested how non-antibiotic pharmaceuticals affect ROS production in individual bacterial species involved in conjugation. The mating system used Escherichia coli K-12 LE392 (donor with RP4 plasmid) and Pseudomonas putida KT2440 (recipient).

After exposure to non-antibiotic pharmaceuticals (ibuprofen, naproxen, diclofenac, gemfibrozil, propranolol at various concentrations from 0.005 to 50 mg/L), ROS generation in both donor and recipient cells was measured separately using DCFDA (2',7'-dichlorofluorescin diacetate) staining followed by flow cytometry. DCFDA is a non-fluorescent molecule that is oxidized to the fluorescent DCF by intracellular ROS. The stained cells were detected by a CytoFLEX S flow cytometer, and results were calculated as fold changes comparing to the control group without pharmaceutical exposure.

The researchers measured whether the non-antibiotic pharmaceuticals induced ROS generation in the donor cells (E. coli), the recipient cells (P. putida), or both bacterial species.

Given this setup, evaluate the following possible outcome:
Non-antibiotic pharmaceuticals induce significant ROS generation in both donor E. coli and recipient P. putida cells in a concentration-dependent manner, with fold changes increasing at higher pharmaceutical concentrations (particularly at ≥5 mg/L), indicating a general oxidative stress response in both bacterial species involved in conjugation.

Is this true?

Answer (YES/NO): NO